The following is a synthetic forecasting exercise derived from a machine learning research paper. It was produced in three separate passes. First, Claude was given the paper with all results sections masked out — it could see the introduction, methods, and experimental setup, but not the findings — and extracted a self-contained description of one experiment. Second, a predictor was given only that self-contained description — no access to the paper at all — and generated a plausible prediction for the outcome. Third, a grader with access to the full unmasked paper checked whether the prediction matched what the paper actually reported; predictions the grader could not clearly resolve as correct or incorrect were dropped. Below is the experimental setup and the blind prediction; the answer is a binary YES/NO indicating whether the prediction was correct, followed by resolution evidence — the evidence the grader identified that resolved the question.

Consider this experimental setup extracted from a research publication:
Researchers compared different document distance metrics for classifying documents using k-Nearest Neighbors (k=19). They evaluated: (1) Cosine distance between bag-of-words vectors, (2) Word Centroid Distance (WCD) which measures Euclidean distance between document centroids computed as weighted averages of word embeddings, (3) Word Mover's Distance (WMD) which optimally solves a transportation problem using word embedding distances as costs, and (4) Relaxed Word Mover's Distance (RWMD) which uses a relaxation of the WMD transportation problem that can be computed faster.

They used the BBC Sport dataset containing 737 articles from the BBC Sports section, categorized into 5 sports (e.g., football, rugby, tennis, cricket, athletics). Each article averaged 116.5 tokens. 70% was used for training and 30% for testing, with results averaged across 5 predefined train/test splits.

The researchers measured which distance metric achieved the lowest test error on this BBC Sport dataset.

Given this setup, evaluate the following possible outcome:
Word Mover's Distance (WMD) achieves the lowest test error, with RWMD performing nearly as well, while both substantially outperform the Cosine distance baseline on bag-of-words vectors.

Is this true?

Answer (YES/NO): NO